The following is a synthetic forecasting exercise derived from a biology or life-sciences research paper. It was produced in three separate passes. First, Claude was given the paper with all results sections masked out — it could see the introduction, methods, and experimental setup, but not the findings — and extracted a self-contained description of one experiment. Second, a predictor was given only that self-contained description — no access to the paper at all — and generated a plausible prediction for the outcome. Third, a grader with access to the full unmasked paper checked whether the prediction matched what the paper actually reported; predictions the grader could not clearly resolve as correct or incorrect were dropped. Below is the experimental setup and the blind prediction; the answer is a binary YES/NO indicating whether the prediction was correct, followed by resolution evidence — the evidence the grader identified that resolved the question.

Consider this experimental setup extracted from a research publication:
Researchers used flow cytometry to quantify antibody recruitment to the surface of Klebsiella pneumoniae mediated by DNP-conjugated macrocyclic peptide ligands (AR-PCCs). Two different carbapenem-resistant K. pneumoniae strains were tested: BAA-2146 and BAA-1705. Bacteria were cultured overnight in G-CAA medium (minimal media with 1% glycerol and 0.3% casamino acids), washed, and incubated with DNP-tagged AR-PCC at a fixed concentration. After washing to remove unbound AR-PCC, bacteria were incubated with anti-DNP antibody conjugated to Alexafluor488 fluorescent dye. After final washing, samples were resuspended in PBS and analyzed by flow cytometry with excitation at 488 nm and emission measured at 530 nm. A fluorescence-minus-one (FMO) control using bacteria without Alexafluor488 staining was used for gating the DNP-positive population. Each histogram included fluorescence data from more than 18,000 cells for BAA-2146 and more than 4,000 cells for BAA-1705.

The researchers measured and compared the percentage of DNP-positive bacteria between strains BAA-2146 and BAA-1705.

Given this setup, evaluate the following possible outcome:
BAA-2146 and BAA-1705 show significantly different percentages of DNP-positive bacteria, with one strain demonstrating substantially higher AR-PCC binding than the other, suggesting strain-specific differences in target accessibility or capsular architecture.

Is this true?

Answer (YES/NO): NO